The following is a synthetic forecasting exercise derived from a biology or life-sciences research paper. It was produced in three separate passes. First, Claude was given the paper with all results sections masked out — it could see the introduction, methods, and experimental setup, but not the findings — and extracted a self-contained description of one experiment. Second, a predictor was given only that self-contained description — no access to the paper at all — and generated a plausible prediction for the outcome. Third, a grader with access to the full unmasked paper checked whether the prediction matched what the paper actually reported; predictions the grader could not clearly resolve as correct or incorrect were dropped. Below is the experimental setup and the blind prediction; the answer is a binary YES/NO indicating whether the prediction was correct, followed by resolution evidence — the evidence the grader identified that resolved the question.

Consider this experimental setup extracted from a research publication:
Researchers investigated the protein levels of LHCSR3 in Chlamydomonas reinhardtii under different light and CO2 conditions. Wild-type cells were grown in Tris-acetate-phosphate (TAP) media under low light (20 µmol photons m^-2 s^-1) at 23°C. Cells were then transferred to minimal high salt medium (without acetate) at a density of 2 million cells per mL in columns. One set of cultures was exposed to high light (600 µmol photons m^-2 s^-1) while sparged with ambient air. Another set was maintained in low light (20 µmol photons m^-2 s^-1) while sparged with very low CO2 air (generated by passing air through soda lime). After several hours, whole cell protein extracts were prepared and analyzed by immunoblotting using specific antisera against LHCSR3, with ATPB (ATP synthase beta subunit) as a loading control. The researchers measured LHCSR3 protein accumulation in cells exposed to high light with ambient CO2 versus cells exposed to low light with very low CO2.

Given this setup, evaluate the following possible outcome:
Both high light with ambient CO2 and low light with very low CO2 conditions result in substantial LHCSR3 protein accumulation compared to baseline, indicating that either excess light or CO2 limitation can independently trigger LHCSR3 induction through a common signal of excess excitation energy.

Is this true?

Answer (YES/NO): NO